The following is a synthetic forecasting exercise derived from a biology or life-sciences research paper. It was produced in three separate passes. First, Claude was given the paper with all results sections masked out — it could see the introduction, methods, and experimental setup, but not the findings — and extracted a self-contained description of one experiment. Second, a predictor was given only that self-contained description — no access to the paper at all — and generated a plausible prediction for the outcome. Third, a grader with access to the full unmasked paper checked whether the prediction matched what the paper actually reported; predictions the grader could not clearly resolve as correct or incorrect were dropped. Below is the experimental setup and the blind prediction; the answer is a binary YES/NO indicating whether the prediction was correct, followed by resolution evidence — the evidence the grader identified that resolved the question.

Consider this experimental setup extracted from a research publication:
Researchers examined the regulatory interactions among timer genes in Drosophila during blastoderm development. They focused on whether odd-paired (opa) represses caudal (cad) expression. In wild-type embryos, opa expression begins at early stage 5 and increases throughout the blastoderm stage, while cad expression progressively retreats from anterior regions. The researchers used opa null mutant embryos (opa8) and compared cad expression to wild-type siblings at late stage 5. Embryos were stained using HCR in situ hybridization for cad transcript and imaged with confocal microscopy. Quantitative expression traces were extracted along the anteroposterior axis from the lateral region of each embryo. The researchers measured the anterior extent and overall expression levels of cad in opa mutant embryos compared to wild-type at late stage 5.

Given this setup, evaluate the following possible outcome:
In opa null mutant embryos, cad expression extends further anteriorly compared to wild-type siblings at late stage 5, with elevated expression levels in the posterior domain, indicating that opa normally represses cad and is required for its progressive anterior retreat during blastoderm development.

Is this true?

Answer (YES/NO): NO